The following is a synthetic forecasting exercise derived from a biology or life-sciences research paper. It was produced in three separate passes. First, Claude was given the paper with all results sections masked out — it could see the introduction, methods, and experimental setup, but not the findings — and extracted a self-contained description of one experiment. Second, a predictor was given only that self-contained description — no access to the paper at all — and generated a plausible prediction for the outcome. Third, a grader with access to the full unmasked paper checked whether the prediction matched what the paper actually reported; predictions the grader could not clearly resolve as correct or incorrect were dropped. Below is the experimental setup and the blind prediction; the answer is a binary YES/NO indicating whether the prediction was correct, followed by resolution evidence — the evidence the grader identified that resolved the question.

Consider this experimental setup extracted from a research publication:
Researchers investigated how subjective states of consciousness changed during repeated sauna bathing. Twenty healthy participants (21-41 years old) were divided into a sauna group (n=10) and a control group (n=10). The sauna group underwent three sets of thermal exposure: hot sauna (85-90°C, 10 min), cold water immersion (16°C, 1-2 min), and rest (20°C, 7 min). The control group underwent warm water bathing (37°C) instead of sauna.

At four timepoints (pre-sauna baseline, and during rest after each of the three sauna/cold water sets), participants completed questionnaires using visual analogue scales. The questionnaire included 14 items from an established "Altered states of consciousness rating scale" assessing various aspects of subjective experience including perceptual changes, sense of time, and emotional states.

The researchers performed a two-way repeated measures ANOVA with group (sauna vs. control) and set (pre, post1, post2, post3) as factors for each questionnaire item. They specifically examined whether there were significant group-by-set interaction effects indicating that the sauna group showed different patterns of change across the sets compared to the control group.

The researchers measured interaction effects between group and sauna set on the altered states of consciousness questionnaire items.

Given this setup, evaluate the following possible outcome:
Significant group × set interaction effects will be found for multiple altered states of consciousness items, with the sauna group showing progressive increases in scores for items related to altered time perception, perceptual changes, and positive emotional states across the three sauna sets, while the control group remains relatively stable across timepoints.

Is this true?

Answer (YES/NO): NO